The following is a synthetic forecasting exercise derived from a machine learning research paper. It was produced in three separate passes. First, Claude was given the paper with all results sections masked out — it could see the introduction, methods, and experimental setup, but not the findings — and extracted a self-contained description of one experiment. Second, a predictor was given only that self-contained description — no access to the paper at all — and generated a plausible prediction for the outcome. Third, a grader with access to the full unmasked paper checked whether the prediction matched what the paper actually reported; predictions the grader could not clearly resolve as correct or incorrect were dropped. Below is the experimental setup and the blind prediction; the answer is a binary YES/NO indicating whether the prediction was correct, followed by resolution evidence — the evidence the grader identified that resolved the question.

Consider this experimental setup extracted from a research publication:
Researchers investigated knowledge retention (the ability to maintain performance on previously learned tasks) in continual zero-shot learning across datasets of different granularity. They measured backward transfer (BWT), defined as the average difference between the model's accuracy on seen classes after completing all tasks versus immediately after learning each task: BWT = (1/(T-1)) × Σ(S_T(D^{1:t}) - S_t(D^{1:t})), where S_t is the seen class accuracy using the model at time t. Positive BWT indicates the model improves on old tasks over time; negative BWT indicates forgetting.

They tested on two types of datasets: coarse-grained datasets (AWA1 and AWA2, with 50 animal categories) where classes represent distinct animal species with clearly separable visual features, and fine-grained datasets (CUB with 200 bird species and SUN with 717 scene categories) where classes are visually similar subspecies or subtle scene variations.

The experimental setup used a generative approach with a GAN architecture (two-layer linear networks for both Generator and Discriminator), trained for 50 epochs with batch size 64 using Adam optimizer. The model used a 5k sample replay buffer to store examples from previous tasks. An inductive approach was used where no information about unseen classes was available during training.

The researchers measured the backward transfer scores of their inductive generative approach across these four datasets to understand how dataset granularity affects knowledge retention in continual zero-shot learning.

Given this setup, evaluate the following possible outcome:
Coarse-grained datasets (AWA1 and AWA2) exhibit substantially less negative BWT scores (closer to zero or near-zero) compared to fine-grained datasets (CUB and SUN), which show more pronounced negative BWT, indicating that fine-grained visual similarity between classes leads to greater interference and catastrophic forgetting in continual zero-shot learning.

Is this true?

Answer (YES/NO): NO